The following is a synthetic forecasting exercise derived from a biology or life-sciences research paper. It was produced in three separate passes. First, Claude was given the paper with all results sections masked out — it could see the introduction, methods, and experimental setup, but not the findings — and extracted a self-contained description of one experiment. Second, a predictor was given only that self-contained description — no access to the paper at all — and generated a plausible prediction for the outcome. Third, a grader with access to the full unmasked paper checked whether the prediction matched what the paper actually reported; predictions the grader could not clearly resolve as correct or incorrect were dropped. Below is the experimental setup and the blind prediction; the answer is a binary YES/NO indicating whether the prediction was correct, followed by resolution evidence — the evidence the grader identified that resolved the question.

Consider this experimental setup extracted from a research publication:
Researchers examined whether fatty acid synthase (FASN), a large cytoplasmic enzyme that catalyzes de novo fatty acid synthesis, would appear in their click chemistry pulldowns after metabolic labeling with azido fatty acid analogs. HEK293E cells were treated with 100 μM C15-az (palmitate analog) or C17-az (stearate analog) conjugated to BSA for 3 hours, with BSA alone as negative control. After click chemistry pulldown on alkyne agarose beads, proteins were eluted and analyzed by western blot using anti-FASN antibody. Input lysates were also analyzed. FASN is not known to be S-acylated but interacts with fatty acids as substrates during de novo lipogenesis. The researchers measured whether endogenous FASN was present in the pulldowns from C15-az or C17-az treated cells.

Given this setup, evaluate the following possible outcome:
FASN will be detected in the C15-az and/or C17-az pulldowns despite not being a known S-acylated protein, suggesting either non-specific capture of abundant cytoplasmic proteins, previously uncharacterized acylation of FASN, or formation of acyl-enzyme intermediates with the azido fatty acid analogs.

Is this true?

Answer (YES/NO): YES